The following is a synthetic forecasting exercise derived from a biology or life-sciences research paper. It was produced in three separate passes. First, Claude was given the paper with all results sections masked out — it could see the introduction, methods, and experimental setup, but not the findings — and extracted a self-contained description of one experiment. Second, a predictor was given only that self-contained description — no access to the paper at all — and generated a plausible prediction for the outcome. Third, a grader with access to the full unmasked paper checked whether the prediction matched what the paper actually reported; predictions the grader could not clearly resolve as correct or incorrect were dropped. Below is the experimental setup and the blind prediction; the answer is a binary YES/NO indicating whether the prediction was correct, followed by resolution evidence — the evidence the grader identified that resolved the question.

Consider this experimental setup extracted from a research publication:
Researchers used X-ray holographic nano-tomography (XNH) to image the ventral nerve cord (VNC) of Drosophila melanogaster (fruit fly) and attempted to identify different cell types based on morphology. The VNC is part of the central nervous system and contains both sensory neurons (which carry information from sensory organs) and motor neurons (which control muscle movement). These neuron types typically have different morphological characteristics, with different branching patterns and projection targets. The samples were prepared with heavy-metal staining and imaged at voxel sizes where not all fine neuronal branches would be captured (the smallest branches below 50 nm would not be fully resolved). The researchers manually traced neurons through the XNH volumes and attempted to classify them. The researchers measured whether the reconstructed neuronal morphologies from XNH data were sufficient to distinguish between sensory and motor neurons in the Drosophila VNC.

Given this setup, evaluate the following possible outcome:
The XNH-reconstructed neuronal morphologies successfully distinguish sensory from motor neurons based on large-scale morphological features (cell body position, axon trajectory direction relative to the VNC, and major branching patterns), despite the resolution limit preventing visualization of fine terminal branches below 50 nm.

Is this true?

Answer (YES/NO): YES